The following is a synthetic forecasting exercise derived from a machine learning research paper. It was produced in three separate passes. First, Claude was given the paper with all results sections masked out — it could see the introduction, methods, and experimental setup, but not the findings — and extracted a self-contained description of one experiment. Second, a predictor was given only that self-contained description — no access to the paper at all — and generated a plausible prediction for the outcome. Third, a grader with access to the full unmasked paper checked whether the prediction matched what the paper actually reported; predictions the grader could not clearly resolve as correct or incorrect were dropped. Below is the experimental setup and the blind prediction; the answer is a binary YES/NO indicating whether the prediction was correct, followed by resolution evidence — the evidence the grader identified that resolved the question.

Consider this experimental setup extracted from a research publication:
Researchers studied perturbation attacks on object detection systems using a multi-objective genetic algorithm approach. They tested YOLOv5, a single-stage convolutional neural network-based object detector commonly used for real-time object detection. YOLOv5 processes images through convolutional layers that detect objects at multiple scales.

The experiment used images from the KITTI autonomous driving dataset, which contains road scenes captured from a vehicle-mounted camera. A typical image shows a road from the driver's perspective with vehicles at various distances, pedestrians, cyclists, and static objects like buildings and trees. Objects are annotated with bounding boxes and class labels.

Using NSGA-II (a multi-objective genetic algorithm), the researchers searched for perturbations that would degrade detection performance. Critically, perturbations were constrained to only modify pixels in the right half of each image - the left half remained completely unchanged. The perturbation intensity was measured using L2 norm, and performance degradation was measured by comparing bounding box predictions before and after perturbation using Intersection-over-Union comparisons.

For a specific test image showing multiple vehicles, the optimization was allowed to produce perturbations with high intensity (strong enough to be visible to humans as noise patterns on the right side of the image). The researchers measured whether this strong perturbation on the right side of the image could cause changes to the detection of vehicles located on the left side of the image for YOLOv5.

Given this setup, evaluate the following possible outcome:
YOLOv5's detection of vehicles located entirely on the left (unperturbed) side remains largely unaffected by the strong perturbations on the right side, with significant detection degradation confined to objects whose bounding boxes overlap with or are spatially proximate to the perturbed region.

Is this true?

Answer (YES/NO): YES